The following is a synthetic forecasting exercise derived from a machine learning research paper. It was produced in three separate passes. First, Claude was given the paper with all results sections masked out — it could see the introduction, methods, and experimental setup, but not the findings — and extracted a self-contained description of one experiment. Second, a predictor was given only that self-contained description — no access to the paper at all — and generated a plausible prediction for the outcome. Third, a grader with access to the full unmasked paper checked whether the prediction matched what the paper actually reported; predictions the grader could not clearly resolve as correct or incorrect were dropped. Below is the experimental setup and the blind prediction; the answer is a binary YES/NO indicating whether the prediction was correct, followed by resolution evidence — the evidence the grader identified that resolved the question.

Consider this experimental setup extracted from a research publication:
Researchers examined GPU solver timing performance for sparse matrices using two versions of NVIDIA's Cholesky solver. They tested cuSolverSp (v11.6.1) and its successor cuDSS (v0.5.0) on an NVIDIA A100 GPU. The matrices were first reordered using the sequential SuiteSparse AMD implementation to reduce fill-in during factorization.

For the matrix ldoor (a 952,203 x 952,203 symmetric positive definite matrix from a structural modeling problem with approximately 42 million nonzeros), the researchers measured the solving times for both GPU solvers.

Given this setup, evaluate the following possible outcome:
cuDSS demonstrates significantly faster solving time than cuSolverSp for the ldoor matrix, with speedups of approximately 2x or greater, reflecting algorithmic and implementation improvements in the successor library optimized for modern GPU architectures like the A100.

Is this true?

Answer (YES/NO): YES